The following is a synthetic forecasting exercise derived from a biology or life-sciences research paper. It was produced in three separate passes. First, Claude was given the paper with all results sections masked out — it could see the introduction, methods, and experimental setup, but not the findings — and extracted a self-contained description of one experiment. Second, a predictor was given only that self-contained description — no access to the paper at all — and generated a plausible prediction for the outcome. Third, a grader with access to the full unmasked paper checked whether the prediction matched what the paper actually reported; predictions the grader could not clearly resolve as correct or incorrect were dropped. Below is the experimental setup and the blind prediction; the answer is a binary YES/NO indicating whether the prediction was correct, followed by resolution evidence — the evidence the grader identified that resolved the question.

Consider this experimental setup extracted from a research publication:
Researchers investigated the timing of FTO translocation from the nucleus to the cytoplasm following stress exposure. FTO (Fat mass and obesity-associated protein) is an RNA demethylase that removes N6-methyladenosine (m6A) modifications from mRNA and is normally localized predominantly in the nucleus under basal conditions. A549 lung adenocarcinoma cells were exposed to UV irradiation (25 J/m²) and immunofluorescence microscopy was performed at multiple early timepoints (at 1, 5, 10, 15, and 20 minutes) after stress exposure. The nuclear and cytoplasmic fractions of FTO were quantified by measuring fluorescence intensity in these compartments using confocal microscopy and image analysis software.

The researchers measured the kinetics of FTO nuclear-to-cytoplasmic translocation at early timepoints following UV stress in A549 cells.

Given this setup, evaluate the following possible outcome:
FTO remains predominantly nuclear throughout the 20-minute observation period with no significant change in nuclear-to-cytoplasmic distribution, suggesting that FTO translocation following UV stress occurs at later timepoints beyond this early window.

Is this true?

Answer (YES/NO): NO